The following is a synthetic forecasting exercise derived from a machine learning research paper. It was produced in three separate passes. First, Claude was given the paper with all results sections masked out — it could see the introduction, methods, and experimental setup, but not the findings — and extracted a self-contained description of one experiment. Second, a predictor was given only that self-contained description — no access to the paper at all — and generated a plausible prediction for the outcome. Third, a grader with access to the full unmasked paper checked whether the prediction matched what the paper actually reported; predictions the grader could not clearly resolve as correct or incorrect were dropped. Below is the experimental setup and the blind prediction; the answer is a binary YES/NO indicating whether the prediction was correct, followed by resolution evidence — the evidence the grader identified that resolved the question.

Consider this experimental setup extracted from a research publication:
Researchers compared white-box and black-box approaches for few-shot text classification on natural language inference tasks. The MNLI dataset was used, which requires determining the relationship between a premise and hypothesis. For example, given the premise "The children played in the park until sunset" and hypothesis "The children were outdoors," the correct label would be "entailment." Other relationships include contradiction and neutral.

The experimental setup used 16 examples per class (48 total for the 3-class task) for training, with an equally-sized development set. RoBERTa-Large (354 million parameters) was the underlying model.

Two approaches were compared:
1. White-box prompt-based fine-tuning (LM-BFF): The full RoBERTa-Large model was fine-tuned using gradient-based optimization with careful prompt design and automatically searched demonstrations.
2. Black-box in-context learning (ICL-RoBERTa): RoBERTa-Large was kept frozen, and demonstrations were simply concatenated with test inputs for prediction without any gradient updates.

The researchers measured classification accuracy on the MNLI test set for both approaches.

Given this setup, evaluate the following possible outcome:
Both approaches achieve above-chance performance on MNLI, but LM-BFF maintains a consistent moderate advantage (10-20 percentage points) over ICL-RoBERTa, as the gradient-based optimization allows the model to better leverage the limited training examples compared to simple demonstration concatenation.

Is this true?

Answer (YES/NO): YES